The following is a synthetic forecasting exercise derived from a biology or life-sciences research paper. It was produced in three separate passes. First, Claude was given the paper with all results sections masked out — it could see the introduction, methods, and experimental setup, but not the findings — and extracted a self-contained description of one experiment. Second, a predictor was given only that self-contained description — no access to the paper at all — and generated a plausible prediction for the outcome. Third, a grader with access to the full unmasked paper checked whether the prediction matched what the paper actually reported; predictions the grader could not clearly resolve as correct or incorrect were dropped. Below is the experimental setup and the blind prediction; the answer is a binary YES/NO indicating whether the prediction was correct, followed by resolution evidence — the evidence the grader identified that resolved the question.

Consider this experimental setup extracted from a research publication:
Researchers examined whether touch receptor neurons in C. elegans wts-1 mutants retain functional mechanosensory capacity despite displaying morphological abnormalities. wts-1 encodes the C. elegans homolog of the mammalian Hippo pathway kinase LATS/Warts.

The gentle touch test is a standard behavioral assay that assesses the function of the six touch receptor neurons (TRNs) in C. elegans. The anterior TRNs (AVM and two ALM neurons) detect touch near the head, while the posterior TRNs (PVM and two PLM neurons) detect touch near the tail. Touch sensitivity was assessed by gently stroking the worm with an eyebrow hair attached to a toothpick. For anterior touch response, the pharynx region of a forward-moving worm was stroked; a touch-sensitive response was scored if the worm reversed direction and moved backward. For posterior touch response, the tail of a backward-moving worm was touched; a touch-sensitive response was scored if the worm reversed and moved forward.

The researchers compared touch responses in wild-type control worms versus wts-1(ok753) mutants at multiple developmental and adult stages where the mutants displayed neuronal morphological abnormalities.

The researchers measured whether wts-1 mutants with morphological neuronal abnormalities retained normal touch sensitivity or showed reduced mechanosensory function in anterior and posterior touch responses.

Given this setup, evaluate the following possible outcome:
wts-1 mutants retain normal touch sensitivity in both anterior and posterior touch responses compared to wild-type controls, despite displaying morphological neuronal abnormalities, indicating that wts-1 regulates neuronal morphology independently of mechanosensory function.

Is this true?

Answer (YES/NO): NO